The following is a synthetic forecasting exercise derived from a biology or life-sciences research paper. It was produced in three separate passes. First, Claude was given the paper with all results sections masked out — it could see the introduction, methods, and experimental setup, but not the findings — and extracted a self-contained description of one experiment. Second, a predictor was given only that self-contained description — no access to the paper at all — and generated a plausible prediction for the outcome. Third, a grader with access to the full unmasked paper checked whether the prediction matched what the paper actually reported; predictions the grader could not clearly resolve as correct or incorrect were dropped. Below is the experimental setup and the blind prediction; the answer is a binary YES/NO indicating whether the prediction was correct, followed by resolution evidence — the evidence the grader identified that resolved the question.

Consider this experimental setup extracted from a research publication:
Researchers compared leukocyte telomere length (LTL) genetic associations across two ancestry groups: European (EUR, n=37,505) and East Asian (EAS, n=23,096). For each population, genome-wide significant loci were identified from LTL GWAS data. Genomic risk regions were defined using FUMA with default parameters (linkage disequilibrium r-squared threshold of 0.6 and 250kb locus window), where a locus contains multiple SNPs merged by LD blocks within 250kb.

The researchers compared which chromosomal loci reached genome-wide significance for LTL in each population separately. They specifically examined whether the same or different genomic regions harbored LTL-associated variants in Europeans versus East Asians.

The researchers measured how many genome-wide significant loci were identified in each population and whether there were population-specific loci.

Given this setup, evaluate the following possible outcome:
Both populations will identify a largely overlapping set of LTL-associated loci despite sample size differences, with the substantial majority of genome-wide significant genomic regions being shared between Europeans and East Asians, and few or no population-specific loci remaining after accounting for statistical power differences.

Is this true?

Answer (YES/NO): NO